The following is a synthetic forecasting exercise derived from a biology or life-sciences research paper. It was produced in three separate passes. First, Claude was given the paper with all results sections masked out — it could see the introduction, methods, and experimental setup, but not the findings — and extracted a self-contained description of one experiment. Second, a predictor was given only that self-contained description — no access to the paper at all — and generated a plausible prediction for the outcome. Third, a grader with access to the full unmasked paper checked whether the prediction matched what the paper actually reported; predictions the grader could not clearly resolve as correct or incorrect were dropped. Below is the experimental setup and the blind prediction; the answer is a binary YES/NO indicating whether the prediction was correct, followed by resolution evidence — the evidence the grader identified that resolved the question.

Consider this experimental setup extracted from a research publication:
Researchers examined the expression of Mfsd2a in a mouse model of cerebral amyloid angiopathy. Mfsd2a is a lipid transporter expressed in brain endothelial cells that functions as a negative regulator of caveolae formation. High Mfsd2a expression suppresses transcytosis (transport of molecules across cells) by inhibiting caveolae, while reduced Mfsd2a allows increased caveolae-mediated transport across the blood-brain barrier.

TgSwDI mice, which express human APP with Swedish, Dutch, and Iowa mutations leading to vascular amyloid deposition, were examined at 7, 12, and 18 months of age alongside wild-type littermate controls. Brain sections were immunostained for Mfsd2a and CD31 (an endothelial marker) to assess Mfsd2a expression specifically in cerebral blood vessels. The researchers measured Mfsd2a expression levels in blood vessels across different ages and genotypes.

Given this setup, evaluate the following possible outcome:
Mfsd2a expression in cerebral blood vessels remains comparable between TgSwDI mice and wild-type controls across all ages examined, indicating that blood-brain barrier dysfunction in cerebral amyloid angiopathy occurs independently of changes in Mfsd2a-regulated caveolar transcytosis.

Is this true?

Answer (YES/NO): NO